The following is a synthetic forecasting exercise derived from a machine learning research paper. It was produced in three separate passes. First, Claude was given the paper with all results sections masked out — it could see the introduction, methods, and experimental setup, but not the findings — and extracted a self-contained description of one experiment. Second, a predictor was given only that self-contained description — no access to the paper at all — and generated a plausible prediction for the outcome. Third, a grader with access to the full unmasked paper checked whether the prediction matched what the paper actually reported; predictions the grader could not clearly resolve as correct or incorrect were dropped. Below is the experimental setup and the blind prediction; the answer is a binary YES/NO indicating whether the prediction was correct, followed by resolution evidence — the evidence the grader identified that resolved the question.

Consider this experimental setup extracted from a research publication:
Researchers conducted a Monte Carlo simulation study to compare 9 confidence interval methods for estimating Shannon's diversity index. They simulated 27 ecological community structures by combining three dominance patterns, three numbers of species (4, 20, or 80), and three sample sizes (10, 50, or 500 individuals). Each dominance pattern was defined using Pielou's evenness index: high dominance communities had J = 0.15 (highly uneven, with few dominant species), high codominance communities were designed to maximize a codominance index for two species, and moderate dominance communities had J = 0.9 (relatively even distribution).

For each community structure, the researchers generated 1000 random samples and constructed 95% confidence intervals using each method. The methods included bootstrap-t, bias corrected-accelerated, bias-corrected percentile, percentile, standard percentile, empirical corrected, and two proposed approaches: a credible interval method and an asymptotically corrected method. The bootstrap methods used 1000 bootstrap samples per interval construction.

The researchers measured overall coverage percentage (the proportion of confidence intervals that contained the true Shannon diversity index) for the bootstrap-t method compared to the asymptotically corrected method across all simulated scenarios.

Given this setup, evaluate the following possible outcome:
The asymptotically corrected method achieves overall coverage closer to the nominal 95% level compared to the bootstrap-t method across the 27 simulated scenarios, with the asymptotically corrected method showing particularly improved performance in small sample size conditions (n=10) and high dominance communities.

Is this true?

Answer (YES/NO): NO